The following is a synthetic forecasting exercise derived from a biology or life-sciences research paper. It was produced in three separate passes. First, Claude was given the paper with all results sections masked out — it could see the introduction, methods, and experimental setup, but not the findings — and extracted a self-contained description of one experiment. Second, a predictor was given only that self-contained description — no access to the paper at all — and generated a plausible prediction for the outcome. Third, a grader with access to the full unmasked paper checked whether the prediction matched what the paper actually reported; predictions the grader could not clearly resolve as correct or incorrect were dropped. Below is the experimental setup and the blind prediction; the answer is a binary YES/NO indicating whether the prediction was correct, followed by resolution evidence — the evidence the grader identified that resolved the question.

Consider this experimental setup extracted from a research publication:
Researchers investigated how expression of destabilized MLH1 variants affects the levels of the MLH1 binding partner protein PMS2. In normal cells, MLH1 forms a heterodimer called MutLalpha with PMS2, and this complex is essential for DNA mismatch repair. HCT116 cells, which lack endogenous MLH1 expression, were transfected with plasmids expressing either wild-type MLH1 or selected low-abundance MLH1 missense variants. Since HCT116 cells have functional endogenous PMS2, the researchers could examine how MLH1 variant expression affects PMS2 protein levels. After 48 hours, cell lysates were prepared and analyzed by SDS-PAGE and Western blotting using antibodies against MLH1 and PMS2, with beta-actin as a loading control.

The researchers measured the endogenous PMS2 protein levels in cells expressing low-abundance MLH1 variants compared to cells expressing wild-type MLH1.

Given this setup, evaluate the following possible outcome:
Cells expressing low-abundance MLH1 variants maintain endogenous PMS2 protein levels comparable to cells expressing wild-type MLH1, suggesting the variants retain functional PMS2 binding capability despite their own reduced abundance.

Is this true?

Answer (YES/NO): NO